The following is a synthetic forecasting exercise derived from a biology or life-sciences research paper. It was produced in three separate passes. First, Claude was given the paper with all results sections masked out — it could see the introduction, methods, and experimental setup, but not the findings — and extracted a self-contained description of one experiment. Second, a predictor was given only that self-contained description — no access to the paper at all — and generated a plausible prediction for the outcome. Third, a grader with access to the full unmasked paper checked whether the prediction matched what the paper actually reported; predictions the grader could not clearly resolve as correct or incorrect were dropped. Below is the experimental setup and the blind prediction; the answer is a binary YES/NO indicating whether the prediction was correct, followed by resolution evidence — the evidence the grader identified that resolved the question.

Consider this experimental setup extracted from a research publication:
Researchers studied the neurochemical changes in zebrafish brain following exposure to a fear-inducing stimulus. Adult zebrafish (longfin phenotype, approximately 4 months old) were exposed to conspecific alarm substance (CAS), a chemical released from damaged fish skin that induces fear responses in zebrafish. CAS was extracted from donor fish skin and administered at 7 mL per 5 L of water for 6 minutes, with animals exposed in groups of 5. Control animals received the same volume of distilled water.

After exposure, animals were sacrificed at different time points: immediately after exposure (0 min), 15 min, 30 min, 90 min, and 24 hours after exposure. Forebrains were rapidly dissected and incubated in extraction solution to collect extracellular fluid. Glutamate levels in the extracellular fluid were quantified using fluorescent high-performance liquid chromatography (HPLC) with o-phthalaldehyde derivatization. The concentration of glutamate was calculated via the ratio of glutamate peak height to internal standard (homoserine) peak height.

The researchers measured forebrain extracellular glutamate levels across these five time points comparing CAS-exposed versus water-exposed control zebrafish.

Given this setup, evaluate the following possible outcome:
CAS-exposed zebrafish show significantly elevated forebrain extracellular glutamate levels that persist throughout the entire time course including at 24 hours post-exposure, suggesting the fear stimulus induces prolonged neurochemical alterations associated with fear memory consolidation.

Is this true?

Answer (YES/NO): NO